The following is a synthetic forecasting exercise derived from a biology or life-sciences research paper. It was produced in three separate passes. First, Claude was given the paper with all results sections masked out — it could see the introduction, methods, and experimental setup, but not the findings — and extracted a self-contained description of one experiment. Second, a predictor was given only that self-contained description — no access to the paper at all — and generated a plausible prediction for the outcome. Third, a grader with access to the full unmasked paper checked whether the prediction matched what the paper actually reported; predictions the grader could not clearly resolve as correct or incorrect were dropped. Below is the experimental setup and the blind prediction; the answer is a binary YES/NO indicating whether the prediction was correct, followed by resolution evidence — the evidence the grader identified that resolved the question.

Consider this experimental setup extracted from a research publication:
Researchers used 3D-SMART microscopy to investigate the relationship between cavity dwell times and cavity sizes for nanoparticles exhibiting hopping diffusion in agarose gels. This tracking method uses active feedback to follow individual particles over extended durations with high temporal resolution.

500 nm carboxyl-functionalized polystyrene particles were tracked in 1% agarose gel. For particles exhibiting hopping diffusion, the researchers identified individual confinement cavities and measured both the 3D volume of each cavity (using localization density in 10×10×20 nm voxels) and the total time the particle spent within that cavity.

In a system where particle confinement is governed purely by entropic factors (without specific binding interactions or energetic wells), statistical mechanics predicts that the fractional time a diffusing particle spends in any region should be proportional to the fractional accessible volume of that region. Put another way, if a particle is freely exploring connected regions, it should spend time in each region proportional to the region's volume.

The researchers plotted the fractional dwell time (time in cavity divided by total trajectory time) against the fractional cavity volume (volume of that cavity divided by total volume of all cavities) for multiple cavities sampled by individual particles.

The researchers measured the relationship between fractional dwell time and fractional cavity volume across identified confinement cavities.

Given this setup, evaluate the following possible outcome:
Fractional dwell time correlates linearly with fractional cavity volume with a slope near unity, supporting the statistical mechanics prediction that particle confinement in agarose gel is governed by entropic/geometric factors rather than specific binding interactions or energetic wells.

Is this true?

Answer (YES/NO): YES